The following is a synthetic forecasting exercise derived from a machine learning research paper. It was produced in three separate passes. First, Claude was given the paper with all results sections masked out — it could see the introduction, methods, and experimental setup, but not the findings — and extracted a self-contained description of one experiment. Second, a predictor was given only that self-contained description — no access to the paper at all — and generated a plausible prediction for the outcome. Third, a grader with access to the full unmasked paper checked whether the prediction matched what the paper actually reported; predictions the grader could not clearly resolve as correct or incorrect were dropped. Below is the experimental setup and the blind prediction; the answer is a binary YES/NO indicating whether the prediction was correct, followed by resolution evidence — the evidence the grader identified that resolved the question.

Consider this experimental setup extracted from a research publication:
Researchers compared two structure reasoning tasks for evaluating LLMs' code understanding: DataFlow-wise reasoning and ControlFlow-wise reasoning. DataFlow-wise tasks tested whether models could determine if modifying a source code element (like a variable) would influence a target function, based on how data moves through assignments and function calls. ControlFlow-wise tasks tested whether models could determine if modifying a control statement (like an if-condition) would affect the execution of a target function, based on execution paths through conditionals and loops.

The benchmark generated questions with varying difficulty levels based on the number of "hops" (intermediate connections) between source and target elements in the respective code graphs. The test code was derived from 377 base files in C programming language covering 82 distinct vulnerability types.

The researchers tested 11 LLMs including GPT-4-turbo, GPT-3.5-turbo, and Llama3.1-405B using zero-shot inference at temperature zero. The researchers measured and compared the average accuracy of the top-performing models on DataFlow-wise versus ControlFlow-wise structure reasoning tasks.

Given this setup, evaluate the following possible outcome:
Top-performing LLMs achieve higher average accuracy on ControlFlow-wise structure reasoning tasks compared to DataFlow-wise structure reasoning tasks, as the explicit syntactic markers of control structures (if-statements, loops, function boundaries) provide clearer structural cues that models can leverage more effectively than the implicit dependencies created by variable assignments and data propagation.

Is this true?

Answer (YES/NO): YES